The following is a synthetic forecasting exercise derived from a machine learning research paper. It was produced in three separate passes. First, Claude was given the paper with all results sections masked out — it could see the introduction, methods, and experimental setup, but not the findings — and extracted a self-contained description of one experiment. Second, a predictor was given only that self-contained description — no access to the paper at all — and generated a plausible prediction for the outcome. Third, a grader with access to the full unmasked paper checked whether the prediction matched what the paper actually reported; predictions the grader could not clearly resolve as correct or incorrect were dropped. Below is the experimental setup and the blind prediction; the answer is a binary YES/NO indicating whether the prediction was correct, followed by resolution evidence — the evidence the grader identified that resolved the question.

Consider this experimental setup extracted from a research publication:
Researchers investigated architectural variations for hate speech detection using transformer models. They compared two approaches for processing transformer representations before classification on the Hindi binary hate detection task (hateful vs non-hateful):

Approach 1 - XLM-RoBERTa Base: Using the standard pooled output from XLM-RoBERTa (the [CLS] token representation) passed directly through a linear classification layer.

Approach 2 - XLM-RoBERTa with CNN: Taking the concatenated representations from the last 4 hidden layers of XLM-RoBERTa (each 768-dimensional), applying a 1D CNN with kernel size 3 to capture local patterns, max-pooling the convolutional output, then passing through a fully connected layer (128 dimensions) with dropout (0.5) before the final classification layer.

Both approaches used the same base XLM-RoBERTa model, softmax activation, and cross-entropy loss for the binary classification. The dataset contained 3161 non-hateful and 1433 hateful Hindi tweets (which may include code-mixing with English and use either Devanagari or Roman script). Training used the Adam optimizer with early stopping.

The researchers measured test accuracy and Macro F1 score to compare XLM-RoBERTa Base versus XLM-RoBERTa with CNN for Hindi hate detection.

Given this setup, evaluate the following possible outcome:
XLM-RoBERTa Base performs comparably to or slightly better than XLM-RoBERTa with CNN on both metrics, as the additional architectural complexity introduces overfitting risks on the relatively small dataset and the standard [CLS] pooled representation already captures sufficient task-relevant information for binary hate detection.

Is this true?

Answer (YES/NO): NO